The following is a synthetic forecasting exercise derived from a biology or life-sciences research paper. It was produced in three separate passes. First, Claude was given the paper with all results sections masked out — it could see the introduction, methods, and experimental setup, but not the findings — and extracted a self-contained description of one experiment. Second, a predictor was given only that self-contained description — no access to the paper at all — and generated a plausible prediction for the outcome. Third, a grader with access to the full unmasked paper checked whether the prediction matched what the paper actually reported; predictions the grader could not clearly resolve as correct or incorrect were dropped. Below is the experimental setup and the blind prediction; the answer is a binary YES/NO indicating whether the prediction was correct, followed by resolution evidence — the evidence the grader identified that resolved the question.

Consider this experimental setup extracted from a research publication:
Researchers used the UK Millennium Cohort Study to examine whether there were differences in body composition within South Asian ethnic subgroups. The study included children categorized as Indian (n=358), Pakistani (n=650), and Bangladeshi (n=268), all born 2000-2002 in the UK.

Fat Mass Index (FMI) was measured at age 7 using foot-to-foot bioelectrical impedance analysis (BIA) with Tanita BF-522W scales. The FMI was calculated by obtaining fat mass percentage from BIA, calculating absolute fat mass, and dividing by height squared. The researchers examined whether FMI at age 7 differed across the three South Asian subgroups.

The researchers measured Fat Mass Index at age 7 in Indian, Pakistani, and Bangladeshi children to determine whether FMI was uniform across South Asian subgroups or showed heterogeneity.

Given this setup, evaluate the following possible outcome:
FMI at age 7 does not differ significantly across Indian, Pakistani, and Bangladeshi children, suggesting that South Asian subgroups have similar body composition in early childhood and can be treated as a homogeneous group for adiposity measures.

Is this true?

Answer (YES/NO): NO